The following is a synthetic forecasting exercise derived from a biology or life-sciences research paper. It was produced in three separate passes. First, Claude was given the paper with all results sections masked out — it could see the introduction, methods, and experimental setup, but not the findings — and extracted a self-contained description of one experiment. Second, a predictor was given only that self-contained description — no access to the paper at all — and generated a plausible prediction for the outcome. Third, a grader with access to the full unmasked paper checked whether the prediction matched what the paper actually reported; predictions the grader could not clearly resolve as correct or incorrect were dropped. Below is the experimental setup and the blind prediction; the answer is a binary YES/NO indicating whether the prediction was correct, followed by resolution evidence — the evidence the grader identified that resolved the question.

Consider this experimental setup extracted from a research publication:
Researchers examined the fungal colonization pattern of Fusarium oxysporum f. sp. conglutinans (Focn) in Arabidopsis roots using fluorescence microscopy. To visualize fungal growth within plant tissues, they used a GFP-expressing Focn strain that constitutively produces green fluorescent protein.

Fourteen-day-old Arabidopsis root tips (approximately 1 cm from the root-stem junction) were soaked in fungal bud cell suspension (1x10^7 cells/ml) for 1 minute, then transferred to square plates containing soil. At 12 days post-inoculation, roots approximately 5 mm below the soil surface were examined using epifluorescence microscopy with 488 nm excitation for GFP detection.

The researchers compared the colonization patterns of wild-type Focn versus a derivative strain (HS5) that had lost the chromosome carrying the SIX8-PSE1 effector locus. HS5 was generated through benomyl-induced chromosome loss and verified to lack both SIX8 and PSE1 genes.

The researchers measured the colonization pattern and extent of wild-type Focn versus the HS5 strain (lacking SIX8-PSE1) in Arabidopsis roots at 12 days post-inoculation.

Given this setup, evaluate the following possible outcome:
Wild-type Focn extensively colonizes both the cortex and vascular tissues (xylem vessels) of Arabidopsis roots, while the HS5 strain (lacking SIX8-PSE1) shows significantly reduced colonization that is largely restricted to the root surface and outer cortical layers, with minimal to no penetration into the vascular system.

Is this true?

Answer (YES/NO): NO